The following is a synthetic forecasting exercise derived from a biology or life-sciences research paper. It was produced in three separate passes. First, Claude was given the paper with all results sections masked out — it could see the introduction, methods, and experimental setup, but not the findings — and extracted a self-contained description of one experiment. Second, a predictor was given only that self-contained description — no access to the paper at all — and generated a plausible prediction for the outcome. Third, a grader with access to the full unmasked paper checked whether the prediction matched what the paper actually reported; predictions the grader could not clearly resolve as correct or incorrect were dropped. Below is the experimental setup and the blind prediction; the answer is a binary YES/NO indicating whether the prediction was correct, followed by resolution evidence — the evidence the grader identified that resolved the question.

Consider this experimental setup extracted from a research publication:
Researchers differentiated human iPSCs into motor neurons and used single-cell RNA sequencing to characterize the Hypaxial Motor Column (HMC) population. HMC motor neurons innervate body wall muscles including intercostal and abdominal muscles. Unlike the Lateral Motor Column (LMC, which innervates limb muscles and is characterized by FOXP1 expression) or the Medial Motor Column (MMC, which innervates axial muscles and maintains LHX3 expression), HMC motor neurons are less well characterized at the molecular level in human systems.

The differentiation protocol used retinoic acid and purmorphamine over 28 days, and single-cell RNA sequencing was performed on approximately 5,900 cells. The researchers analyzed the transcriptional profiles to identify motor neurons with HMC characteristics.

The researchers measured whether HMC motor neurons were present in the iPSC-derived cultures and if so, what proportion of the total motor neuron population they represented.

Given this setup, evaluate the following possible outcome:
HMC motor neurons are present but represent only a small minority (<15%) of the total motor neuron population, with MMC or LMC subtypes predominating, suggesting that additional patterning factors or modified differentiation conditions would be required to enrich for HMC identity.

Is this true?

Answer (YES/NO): NO